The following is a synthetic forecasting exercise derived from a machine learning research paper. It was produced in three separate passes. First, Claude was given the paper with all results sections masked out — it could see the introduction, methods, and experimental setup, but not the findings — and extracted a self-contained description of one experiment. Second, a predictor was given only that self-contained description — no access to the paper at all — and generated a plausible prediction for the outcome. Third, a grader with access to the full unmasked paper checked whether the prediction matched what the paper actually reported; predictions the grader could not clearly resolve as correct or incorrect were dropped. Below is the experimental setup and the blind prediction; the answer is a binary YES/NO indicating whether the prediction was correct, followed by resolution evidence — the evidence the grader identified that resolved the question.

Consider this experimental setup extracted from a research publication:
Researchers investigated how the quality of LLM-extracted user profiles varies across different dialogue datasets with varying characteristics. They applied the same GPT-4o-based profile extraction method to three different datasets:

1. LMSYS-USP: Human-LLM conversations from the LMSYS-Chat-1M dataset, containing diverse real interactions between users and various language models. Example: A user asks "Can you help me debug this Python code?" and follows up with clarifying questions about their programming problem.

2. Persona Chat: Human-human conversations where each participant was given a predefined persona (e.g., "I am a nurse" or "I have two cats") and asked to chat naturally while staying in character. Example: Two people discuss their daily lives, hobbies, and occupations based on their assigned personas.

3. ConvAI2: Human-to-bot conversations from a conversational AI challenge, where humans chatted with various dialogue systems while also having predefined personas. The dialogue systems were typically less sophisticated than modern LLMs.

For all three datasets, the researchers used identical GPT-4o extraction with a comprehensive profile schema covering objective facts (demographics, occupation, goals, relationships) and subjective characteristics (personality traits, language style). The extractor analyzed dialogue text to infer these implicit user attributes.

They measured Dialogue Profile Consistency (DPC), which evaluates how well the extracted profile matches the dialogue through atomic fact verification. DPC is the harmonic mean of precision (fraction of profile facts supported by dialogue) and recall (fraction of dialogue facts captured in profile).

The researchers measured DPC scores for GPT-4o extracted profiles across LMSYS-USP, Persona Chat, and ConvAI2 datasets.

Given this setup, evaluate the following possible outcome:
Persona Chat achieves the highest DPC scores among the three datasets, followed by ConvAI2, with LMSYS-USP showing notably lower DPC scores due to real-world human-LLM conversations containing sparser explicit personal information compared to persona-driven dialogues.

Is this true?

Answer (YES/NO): NO